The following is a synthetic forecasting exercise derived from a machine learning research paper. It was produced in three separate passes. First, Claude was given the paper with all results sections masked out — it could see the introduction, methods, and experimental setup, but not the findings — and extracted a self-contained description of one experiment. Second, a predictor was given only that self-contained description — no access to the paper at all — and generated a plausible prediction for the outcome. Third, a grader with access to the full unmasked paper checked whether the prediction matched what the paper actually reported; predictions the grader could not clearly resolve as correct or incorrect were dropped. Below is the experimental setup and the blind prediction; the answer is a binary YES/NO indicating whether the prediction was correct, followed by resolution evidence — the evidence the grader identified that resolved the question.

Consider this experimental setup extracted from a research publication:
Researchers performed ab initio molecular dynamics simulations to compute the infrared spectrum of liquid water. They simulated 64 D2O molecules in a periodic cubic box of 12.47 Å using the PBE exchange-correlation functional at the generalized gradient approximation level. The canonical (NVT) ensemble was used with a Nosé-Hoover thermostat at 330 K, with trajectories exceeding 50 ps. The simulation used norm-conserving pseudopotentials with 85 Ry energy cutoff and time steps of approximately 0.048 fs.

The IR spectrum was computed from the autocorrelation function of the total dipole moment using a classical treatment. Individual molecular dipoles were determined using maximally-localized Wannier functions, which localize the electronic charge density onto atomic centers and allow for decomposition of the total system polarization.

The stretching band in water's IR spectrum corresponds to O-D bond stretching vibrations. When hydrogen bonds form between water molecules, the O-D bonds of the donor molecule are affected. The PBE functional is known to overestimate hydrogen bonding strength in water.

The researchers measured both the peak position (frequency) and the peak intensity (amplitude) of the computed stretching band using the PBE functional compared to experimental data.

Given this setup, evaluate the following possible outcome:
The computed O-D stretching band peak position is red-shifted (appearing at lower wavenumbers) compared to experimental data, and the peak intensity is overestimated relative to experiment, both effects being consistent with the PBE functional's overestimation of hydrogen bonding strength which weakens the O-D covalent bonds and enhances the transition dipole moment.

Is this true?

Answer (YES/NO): YES